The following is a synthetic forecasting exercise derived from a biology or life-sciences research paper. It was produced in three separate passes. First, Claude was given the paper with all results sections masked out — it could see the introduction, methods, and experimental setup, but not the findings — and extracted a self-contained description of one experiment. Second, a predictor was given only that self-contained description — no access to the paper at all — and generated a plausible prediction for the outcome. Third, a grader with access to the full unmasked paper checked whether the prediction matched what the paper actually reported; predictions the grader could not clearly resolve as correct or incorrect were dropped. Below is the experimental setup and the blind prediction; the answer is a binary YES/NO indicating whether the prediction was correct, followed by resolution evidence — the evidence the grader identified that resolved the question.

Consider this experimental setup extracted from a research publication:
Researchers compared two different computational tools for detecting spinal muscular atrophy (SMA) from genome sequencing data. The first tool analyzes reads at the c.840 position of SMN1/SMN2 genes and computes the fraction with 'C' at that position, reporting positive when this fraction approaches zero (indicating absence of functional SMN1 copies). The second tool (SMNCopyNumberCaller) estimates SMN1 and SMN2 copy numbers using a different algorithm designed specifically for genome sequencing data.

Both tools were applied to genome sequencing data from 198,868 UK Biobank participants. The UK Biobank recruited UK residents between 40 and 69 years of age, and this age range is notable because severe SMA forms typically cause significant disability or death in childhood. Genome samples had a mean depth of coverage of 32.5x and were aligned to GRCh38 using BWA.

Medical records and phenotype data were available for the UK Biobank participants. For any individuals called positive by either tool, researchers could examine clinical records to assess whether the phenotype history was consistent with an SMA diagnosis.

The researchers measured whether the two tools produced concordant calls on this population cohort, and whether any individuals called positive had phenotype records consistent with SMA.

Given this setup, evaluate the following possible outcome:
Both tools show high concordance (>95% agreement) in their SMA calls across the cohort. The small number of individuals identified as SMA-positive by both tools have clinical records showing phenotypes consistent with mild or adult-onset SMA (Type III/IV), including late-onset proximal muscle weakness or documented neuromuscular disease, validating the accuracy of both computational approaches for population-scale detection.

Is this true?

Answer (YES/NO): YES